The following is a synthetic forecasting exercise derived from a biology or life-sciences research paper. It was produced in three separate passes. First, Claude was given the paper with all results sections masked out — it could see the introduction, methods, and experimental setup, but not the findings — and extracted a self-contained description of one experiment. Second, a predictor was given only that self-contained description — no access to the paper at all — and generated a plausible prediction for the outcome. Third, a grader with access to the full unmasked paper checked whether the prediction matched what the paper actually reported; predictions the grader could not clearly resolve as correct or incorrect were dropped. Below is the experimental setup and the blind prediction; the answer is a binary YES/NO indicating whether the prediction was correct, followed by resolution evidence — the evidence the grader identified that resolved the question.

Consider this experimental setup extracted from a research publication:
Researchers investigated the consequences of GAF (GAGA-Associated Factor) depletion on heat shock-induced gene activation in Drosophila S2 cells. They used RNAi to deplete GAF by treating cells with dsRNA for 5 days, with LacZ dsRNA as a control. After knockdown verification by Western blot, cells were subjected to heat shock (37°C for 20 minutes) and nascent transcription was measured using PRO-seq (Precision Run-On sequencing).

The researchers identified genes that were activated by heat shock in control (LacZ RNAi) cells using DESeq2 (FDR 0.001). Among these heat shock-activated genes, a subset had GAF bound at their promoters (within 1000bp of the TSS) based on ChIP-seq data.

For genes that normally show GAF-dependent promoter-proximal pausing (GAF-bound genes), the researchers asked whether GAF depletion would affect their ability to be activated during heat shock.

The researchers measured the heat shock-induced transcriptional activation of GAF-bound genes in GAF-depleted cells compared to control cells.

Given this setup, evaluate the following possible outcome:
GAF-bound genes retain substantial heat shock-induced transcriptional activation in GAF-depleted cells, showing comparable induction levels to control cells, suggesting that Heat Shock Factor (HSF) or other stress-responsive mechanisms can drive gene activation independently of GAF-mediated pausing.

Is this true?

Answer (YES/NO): NO